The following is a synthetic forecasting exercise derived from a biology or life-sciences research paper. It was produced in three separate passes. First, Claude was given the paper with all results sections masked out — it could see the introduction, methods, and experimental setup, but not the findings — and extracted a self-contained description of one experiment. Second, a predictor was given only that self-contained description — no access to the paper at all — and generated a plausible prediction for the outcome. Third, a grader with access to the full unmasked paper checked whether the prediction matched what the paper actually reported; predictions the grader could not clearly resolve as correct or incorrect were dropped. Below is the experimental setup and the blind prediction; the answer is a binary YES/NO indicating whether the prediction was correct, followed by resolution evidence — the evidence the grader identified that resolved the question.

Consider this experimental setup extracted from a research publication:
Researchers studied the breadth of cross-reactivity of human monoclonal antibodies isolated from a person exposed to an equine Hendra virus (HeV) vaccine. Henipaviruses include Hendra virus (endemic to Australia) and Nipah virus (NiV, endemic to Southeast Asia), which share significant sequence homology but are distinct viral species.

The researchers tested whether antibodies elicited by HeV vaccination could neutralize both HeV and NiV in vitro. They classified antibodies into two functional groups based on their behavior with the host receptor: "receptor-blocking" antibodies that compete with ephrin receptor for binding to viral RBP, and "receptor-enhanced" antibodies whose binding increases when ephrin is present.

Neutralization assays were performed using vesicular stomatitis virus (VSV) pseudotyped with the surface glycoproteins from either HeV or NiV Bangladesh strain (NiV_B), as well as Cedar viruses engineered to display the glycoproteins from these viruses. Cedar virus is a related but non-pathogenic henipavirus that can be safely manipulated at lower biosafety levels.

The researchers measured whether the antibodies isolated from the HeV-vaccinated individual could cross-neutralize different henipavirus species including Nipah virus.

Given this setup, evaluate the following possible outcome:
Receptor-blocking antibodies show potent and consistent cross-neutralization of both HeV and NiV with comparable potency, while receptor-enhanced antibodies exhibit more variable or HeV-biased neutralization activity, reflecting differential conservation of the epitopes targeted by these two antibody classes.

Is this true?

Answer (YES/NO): NO